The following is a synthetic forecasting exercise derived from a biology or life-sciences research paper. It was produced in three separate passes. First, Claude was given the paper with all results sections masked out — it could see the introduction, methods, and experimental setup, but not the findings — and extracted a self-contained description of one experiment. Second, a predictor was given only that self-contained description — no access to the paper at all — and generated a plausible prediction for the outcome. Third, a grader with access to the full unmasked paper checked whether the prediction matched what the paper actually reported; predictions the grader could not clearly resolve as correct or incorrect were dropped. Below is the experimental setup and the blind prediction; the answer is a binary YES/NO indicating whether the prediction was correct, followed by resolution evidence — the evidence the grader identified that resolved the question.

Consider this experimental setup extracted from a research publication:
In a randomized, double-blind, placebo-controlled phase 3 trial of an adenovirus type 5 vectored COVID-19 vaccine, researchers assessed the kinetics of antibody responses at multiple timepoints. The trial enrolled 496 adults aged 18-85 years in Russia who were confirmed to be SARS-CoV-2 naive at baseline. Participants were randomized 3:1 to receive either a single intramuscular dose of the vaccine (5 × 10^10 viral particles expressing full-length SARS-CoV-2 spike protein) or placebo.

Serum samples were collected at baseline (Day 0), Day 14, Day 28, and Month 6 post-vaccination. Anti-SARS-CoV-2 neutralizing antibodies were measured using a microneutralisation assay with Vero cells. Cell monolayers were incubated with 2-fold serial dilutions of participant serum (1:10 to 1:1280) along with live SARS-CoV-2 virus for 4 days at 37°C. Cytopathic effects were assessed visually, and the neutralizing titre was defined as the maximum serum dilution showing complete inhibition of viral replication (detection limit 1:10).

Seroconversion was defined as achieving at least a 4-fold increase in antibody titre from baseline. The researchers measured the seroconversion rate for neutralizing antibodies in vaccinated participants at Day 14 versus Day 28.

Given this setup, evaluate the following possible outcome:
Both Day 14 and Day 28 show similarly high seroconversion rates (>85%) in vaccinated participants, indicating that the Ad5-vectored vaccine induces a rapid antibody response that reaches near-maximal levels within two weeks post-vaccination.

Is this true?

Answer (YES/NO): NO